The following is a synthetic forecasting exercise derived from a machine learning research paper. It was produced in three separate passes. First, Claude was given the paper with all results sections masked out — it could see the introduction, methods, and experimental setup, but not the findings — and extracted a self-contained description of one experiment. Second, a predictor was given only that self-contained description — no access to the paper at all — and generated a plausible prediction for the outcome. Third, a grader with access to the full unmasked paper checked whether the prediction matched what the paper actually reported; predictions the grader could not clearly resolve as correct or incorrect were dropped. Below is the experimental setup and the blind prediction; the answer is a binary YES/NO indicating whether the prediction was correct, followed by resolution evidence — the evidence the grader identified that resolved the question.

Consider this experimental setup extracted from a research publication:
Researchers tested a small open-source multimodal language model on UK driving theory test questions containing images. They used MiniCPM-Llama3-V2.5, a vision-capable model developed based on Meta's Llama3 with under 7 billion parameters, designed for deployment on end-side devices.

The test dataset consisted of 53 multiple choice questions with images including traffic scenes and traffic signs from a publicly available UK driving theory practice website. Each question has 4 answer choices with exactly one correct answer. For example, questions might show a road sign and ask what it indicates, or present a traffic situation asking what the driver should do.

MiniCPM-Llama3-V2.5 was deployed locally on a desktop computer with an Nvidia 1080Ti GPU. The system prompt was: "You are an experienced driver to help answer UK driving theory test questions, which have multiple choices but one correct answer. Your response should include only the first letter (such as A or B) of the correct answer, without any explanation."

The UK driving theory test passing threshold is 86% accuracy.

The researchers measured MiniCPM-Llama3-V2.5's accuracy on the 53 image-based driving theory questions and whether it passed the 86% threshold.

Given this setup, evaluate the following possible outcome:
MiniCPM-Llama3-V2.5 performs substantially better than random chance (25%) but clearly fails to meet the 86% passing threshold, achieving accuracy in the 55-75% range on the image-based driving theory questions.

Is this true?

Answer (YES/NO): YES